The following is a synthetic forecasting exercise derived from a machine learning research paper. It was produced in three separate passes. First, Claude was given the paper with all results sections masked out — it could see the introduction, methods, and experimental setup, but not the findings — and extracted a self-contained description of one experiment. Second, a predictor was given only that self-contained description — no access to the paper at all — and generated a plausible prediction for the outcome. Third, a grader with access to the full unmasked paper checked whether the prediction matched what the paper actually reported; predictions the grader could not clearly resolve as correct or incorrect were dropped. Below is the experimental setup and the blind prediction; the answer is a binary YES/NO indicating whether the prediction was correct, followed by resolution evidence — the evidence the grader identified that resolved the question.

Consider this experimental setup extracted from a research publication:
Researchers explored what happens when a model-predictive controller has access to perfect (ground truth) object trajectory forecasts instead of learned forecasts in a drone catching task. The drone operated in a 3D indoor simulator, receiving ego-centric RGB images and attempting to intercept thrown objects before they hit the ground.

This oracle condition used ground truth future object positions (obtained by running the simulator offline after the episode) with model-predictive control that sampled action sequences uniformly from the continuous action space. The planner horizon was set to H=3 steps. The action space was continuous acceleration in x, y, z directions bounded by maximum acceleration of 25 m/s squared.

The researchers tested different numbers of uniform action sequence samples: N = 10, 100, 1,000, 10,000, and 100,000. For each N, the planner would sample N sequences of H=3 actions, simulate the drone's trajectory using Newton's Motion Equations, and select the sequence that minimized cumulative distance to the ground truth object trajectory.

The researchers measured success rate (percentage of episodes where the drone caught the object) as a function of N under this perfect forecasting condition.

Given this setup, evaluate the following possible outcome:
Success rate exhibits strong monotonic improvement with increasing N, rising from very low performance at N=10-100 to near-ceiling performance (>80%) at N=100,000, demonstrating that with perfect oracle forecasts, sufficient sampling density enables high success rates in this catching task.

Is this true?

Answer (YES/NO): NO